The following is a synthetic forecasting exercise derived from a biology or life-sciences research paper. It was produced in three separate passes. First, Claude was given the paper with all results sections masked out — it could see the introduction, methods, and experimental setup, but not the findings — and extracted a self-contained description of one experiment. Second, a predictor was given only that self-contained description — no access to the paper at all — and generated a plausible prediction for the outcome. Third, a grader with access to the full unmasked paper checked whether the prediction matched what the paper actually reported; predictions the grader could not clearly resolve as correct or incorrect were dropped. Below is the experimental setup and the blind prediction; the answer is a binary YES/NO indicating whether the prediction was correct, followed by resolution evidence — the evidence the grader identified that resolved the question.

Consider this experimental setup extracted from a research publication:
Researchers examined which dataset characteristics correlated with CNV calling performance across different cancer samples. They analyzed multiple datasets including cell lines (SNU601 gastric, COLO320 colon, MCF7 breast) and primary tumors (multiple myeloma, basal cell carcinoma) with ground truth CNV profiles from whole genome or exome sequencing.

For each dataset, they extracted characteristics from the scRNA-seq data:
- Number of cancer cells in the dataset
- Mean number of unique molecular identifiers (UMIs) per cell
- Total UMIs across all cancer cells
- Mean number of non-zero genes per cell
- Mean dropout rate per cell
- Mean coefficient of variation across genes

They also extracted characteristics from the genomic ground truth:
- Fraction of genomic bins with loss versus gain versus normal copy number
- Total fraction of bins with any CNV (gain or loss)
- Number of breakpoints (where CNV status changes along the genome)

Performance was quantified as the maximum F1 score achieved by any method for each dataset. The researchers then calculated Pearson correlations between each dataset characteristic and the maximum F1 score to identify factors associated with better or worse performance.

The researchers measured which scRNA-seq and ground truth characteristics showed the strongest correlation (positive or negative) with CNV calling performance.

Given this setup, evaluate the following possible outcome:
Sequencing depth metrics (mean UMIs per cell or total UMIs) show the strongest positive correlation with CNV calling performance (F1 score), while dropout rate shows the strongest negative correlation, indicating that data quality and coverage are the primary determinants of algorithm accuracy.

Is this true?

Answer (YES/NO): NO